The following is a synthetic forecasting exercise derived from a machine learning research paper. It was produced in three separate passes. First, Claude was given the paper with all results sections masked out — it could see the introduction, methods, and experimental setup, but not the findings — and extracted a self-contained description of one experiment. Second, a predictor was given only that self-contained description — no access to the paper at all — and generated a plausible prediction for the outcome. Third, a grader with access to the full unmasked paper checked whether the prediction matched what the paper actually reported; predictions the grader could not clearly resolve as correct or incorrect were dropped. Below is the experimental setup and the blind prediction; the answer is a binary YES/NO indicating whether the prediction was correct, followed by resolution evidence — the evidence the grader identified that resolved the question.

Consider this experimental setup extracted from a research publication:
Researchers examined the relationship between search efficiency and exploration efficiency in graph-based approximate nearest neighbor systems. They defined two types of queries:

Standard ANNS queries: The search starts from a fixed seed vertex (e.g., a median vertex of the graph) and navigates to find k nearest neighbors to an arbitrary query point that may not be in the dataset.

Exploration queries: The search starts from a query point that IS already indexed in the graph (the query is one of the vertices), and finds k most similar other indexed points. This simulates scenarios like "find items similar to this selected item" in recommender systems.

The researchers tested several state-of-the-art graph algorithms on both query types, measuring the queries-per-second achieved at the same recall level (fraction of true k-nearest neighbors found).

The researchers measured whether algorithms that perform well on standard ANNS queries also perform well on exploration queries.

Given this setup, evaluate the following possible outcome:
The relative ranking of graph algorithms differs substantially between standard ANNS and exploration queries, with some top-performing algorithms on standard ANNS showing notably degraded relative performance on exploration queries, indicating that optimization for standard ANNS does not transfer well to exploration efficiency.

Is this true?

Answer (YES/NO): YES